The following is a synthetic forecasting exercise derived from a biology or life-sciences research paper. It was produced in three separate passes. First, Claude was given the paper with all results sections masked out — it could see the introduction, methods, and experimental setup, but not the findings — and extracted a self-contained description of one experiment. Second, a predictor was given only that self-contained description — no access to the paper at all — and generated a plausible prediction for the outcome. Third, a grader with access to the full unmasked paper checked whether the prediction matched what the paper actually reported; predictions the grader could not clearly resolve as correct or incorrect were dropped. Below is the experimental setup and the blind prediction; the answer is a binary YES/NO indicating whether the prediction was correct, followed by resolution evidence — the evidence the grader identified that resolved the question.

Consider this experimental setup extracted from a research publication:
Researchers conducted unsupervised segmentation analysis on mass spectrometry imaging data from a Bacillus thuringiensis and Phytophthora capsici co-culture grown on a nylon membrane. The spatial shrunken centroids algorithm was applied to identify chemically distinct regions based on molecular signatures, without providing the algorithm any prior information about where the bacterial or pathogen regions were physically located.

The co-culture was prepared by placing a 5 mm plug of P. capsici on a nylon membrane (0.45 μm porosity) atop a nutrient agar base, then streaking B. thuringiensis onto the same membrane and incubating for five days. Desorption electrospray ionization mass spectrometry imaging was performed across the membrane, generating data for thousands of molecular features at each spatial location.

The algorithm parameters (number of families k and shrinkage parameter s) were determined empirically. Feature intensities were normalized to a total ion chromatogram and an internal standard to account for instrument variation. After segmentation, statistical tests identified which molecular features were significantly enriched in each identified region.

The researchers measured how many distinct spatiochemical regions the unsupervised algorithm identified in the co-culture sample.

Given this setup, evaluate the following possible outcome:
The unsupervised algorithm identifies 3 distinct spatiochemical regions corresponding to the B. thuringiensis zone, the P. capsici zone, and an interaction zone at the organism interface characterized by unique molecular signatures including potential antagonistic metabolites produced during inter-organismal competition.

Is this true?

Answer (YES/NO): NO